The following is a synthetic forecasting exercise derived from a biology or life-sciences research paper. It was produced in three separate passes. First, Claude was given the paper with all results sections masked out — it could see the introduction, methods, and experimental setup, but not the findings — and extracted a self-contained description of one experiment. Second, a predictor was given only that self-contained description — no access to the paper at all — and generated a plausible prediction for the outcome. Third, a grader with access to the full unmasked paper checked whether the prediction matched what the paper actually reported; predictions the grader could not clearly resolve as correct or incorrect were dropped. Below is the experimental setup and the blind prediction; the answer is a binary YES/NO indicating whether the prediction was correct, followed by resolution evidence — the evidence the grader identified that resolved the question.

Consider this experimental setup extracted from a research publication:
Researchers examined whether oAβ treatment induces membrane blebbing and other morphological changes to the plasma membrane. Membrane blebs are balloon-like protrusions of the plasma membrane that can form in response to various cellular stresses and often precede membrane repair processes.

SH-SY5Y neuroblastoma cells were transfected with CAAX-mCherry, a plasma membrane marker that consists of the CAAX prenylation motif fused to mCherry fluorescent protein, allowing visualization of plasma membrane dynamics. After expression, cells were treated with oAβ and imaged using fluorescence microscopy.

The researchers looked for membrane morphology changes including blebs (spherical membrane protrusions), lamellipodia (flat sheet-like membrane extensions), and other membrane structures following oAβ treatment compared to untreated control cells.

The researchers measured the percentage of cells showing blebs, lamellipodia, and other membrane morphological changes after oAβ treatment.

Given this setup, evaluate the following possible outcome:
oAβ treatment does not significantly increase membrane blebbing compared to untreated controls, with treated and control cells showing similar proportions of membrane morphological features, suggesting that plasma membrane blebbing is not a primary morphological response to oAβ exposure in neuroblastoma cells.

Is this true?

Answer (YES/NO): NO